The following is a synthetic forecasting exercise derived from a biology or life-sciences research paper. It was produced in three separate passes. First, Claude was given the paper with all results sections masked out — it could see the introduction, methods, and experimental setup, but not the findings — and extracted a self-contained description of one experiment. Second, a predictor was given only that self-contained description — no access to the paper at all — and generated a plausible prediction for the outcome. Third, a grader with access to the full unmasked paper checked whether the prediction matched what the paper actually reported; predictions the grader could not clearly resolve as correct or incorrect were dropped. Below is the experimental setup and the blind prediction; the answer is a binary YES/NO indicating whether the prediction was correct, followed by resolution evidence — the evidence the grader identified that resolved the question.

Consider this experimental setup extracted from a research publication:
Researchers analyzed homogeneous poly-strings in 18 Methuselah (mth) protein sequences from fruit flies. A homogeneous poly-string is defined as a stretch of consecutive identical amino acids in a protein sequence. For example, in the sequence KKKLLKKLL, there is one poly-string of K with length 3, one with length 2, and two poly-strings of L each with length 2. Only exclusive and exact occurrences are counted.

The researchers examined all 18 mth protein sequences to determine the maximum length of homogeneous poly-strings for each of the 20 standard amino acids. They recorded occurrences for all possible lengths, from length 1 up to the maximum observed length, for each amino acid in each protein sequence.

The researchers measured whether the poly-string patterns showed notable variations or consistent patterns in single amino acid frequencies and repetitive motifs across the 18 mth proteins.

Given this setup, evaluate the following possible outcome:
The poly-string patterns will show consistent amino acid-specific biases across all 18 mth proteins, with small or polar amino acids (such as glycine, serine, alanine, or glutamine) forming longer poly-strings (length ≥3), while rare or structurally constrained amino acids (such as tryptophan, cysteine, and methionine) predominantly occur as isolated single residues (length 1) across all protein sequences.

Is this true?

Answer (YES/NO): NO